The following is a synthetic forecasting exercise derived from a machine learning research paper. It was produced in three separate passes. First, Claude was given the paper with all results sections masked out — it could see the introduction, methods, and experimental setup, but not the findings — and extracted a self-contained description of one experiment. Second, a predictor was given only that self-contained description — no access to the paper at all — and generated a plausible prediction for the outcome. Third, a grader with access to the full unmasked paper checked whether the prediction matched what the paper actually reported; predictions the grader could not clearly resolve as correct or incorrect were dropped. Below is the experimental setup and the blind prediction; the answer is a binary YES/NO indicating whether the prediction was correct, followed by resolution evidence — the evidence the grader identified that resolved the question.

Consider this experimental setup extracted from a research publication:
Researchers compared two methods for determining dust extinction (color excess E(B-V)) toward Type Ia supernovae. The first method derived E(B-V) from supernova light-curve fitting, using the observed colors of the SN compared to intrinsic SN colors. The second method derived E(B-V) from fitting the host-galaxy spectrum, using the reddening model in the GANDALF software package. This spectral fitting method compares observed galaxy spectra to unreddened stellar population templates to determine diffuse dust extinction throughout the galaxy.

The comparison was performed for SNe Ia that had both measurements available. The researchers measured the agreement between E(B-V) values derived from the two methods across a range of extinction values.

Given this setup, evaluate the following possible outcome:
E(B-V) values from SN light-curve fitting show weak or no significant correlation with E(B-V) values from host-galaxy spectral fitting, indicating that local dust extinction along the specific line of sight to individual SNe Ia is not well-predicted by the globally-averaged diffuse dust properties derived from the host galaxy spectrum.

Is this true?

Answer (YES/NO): NO